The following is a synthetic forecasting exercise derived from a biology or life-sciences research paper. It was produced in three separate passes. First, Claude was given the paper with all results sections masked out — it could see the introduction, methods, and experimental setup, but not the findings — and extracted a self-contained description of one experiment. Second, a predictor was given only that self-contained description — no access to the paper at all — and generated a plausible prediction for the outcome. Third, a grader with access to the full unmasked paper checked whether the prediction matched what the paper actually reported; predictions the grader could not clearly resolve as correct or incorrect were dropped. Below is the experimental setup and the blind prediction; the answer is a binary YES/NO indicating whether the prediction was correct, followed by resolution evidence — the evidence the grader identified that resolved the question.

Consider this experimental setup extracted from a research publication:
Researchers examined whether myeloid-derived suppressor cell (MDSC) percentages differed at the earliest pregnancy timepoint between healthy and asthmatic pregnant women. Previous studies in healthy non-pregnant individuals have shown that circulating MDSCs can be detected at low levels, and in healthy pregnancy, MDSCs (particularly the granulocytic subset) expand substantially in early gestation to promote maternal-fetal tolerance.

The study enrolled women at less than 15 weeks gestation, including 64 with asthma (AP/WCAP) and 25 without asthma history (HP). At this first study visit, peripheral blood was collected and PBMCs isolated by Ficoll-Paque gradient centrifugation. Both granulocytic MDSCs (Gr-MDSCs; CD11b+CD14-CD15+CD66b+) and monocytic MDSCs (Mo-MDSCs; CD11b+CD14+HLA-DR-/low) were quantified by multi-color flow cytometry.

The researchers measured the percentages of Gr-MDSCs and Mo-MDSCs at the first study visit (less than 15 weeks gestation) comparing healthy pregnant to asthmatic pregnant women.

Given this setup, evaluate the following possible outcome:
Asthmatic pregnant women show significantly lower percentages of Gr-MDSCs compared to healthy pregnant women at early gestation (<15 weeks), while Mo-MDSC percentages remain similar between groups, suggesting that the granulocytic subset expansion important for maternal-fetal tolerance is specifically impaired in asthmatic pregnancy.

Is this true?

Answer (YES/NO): NO